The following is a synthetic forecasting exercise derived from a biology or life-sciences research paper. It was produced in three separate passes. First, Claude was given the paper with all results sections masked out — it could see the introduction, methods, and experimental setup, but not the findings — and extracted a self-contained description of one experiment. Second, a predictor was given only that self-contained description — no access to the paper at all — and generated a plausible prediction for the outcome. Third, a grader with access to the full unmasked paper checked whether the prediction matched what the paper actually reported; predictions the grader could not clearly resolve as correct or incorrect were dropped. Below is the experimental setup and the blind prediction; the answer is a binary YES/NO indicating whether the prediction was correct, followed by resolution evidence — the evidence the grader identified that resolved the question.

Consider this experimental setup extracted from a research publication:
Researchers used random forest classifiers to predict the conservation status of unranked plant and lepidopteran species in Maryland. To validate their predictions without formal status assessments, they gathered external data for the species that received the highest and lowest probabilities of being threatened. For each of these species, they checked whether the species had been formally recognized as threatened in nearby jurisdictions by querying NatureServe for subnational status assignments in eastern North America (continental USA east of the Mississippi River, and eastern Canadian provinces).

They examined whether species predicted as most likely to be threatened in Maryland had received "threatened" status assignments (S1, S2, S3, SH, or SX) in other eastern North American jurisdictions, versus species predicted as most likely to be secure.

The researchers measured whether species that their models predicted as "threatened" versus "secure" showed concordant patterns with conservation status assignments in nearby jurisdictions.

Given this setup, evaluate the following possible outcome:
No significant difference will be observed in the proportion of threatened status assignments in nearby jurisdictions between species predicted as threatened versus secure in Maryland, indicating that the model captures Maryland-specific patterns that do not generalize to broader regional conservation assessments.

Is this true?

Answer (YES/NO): NO